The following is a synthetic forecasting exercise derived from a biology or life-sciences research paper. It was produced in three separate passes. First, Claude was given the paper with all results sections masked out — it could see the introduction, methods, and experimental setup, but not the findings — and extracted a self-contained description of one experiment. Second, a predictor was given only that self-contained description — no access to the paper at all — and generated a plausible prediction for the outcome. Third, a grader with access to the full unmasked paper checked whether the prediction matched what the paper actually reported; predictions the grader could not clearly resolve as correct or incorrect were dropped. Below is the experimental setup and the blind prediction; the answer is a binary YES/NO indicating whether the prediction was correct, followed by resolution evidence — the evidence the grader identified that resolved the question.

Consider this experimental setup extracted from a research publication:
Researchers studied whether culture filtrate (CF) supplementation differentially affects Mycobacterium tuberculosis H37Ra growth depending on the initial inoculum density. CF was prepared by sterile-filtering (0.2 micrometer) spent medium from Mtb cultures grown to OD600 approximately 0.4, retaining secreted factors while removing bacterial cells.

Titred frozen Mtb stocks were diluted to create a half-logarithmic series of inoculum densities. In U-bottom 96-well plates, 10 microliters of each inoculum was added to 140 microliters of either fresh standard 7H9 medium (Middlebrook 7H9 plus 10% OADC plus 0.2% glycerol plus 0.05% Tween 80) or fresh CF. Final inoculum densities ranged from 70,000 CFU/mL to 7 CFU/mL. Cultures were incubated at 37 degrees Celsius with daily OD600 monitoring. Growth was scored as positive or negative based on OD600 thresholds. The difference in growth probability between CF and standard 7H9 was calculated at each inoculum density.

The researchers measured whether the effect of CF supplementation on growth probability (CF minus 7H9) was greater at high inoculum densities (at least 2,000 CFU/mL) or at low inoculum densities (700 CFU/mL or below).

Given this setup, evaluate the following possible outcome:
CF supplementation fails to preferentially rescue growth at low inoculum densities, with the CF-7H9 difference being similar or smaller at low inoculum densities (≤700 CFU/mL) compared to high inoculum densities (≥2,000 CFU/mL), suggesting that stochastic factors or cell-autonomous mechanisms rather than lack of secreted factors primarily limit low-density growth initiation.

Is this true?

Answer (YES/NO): NO